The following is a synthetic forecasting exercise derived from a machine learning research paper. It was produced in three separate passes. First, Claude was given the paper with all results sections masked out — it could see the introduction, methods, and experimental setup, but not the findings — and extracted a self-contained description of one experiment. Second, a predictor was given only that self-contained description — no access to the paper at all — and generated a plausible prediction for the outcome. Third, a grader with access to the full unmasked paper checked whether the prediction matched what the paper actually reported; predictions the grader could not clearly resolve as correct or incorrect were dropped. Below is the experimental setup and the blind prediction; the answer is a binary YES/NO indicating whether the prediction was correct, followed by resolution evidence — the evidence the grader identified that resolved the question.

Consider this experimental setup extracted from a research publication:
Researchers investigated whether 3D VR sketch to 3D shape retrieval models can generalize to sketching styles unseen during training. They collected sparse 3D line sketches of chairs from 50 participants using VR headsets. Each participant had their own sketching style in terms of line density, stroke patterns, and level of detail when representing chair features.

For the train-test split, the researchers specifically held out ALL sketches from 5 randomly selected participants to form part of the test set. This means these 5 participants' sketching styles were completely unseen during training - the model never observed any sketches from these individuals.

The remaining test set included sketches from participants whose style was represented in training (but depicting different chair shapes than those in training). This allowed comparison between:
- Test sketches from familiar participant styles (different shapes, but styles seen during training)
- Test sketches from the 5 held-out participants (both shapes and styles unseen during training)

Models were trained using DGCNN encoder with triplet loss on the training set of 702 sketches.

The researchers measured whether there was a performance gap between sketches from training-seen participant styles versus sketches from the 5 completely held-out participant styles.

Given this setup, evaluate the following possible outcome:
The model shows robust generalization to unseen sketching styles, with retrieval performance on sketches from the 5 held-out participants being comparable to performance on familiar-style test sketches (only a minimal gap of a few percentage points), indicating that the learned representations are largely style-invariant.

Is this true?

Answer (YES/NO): YES